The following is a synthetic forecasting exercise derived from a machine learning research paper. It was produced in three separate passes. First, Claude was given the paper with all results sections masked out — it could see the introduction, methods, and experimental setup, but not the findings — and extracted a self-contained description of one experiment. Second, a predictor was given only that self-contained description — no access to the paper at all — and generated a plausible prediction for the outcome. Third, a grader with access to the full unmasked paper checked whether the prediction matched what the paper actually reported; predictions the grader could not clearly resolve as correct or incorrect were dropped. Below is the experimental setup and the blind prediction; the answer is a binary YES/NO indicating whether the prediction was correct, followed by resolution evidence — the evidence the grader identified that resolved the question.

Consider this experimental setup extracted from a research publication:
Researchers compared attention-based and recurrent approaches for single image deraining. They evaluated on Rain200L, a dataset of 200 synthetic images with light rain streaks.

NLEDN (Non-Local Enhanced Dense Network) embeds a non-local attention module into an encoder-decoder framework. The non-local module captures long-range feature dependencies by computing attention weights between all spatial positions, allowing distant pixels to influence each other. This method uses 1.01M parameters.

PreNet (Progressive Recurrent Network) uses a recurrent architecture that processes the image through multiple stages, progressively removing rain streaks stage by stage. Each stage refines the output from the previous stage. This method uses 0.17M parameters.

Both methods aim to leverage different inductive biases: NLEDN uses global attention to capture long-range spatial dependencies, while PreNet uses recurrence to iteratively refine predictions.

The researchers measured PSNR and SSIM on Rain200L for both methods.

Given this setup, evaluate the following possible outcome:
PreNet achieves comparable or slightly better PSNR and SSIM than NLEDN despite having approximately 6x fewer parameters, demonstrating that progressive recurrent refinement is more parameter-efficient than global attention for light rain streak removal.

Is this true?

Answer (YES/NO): NO